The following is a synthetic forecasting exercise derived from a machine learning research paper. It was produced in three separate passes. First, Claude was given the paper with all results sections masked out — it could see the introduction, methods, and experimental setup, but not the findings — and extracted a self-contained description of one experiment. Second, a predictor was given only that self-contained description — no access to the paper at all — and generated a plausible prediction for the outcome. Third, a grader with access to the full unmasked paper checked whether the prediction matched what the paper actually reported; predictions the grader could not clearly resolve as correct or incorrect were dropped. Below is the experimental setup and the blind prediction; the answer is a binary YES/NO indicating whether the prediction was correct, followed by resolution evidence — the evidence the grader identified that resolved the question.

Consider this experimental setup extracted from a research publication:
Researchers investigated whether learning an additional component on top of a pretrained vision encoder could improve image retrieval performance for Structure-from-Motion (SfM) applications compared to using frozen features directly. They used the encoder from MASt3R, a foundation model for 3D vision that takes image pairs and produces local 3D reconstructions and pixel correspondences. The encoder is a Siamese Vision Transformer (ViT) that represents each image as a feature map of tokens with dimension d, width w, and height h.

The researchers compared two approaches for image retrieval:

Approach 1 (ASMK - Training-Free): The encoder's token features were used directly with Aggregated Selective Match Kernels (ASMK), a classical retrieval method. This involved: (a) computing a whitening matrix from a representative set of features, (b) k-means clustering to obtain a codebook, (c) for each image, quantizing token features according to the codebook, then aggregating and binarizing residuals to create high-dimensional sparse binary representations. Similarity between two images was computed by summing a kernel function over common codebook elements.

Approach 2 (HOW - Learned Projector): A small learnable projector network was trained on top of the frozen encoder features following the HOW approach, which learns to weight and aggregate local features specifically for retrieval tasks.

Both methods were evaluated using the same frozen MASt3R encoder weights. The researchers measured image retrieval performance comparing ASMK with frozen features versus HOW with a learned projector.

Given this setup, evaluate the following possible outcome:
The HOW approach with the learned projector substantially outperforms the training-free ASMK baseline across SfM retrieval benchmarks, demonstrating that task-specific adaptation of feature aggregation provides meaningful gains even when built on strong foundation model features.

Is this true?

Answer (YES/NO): NO